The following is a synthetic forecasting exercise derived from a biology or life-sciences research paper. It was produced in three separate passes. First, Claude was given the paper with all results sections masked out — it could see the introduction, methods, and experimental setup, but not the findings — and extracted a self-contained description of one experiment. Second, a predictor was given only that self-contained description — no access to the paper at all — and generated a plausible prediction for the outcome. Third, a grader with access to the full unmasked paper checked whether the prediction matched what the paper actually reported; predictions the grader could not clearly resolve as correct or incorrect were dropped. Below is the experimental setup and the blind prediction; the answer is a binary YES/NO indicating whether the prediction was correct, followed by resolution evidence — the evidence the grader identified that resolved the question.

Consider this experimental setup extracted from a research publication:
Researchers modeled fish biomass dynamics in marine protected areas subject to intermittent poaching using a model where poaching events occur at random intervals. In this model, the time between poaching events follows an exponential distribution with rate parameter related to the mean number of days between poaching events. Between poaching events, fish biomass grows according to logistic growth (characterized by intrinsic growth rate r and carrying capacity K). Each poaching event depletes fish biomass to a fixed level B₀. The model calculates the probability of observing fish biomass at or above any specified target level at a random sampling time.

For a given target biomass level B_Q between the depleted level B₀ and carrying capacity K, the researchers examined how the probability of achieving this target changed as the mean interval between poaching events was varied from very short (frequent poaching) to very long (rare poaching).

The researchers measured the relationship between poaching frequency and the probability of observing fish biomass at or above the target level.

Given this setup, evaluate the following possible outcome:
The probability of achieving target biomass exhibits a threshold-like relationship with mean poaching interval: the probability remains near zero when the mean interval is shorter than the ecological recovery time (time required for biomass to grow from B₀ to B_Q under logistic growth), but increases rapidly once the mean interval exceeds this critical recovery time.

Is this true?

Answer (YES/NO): YES